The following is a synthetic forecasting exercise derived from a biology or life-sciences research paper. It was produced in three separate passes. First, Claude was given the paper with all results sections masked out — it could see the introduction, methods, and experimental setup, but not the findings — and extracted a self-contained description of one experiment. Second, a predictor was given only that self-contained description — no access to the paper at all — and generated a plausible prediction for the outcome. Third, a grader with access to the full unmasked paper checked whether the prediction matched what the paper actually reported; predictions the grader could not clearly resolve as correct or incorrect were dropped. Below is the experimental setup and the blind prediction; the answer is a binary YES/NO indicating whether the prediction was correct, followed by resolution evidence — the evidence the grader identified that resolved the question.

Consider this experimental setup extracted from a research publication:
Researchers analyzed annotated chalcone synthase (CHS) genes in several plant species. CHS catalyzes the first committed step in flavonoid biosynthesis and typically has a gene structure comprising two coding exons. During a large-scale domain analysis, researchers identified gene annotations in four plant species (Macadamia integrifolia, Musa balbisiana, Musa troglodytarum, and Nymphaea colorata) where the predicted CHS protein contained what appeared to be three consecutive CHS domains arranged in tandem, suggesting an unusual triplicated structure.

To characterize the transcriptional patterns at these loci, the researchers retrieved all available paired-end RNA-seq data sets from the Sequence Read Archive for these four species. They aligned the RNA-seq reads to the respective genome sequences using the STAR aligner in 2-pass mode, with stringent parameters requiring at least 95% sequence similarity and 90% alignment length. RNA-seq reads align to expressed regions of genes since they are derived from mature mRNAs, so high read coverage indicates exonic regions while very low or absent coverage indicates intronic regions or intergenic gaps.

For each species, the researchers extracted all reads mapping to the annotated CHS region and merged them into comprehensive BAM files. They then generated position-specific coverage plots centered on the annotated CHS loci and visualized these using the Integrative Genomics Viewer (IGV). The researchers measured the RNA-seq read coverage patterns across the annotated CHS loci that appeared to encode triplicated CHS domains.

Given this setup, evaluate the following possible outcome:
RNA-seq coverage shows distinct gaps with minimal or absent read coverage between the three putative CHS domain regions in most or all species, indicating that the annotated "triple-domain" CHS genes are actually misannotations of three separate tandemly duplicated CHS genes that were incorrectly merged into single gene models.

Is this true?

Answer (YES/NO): YES